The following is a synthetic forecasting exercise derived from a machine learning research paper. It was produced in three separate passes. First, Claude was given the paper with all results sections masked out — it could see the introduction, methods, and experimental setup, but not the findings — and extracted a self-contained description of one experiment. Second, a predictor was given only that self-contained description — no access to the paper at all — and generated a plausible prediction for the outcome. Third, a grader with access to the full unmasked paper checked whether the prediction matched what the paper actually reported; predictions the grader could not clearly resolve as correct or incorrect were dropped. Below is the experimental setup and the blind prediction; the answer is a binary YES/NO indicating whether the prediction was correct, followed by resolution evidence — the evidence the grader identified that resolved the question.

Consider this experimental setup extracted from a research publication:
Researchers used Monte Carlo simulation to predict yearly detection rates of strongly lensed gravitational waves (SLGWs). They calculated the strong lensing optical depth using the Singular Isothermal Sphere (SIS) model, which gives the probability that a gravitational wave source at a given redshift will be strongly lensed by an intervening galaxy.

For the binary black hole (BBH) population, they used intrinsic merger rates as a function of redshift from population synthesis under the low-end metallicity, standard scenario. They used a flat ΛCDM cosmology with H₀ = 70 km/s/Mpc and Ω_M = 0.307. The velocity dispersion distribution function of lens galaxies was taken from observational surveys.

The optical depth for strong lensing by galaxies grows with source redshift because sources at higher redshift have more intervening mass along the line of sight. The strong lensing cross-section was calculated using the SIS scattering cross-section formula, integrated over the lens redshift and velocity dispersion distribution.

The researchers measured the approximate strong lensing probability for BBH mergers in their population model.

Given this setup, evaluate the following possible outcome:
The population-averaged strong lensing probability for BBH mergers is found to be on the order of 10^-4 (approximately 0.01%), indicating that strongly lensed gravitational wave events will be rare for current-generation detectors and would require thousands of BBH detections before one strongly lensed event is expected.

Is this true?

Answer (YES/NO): NO